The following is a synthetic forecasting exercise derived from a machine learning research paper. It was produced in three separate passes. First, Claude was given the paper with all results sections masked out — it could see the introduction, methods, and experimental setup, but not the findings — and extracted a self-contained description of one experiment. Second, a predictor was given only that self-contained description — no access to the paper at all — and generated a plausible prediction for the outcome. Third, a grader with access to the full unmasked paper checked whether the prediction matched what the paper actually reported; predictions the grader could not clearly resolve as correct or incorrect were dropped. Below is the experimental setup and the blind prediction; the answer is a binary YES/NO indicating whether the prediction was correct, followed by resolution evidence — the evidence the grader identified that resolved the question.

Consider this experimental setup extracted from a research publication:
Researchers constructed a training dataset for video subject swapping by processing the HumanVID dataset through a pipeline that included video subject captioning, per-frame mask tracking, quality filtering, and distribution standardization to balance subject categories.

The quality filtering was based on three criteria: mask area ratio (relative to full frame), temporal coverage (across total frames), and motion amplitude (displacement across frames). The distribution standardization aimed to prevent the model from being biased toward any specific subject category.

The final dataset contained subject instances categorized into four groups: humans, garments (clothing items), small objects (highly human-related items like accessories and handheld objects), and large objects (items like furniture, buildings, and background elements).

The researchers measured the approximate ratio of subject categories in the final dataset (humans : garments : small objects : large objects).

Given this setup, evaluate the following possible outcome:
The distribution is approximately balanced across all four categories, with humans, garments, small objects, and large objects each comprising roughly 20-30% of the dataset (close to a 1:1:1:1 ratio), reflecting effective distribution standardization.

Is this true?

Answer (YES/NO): NO